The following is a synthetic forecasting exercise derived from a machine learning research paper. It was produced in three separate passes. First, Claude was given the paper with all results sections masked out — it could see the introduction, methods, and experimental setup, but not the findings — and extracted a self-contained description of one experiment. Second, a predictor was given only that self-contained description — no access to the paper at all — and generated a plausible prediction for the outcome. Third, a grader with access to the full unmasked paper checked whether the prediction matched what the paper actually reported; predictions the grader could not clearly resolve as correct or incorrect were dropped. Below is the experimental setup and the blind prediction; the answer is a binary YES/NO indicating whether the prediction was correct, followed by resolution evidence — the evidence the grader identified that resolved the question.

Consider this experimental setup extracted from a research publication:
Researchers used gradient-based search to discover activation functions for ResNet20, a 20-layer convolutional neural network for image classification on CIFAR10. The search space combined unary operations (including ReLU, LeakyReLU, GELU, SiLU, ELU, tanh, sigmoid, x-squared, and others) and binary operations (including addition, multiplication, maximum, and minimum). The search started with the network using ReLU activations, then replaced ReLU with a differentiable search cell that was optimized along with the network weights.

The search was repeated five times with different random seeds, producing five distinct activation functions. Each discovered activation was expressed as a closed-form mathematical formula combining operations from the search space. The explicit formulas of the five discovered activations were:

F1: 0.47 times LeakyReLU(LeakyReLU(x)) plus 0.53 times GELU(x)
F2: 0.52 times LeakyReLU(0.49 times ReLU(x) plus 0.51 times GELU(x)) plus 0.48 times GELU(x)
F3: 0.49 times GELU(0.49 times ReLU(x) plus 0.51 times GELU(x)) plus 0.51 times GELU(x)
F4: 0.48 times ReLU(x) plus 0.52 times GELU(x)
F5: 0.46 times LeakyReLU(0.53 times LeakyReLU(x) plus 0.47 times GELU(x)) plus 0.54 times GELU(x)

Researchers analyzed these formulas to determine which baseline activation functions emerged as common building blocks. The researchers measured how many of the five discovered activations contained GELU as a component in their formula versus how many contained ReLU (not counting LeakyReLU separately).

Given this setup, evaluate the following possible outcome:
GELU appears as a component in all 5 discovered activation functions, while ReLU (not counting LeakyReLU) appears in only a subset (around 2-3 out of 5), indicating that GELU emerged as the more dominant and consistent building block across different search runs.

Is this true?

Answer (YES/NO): YES